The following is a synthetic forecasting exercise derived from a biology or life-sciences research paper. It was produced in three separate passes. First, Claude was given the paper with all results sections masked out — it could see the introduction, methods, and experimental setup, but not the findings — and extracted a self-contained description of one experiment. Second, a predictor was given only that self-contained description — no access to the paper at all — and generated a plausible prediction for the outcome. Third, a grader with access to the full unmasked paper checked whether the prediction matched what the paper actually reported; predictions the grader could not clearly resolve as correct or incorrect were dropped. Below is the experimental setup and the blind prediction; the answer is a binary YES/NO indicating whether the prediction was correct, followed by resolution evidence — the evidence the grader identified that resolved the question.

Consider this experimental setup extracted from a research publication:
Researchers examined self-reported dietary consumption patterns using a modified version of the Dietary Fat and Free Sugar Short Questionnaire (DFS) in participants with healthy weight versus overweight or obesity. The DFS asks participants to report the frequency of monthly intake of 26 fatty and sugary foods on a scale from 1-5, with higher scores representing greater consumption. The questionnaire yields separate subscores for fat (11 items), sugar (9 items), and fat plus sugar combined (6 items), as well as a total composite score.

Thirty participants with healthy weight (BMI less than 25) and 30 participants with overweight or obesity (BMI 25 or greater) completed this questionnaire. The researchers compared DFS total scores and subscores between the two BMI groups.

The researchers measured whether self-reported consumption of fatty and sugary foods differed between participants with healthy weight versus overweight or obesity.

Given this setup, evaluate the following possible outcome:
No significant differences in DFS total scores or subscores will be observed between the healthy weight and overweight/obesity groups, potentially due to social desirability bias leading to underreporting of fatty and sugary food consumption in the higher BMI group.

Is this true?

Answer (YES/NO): YES